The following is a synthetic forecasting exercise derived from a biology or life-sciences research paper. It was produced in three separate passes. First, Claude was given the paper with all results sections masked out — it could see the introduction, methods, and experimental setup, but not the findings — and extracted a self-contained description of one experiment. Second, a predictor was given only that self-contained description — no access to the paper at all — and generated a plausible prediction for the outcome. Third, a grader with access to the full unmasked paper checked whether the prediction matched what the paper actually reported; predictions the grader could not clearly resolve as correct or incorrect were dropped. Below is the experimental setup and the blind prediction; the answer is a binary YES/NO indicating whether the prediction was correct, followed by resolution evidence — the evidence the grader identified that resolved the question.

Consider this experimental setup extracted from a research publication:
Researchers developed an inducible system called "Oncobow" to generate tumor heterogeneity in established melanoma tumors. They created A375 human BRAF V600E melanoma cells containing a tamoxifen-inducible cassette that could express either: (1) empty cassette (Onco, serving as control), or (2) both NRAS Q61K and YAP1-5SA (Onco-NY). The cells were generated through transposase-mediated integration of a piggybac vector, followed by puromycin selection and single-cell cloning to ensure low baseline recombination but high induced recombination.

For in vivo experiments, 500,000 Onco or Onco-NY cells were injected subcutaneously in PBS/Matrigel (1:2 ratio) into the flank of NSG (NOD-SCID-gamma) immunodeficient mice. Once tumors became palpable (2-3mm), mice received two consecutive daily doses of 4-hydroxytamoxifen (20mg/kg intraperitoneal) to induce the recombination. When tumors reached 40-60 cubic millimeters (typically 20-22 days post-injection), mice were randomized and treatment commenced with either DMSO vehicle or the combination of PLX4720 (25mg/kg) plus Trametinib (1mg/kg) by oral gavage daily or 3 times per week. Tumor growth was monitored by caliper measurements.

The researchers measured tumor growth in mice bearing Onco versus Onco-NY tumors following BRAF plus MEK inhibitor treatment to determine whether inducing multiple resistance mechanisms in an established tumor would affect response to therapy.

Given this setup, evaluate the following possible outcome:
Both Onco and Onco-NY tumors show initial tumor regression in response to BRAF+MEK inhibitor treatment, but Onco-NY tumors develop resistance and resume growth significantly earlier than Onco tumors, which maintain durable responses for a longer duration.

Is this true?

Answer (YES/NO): NO